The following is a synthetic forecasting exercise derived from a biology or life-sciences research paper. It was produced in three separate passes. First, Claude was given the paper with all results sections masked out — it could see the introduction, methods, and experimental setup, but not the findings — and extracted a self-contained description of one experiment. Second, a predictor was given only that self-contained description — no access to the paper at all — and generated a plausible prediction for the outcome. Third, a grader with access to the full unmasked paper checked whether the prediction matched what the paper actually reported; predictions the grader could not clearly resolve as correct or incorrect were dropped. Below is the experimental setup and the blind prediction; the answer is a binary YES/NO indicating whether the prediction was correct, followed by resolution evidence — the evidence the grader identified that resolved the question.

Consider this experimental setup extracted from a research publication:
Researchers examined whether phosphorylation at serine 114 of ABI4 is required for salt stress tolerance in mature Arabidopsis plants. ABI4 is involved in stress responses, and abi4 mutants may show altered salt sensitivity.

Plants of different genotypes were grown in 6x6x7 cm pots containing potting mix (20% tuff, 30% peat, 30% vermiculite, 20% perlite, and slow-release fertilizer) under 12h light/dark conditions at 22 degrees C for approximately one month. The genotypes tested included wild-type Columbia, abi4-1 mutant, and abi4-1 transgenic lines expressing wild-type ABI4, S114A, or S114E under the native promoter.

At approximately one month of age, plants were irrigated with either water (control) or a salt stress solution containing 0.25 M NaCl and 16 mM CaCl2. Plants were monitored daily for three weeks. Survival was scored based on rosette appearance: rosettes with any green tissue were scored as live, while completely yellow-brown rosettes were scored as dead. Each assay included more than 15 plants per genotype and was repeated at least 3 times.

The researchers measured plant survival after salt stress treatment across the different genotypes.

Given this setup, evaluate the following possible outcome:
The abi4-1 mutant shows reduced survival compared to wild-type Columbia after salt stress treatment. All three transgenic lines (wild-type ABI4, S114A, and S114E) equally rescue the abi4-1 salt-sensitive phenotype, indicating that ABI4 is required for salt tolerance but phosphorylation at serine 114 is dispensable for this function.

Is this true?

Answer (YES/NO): NO